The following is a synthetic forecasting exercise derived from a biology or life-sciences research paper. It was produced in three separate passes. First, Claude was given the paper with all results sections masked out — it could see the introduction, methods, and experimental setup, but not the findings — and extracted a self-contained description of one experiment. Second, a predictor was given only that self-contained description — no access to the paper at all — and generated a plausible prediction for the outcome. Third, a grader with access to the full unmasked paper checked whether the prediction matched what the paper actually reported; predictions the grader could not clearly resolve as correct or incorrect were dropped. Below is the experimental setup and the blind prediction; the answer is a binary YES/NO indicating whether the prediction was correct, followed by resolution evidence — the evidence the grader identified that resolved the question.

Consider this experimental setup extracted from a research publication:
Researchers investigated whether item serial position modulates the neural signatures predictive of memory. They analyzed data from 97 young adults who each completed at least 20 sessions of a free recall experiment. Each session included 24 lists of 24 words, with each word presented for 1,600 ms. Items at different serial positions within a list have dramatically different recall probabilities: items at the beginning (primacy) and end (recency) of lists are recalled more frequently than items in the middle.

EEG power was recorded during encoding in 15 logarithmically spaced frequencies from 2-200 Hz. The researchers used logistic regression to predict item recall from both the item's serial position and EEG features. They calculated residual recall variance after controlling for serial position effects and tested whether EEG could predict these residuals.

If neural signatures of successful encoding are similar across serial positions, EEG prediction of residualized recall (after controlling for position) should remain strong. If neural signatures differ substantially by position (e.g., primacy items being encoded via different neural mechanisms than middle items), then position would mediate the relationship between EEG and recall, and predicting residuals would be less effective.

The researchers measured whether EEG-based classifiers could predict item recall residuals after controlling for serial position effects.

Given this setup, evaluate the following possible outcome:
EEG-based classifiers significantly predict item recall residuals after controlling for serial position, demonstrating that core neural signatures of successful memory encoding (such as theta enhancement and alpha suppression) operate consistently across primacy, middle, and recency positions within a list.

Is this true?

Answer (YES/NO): NO